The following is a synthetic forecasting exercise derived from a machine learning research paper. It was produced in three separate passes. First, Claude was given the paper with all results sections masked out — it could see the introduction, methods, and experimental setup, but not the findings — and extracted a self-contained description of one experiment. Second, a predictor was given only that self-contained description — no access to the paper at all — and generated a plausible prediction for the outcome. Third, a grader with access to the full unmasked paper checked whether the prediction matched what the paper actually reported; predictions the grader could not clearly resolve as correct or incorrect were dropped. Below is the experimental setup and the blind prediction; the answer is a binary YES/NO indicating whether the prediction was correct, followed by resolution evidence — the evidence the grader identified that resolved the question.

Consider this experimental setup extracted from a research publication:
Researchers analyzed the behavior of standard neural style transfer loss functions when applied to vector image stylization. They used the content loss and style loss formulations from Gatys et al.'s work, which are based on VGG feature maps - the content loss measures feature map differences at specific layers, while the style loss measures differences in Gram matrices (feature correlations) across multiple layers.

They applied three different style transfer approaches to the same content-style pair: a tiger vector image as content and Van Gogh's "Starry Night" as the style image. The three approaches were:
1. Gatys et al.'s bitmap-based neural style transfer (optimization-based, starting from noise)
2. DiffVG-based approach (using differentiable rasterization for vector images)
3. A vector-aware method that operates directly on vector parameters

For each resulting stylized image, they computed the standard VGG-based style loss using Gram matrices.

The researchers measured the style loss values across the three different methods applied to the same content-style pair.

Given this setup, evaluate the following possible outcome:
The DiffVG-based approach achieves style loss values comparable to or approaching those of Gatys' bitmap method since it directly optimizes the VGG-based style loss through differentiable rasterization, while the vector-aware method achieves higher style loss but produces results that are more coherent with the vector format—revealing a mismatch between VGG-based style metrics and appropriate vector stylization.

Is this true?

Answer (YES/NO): NO